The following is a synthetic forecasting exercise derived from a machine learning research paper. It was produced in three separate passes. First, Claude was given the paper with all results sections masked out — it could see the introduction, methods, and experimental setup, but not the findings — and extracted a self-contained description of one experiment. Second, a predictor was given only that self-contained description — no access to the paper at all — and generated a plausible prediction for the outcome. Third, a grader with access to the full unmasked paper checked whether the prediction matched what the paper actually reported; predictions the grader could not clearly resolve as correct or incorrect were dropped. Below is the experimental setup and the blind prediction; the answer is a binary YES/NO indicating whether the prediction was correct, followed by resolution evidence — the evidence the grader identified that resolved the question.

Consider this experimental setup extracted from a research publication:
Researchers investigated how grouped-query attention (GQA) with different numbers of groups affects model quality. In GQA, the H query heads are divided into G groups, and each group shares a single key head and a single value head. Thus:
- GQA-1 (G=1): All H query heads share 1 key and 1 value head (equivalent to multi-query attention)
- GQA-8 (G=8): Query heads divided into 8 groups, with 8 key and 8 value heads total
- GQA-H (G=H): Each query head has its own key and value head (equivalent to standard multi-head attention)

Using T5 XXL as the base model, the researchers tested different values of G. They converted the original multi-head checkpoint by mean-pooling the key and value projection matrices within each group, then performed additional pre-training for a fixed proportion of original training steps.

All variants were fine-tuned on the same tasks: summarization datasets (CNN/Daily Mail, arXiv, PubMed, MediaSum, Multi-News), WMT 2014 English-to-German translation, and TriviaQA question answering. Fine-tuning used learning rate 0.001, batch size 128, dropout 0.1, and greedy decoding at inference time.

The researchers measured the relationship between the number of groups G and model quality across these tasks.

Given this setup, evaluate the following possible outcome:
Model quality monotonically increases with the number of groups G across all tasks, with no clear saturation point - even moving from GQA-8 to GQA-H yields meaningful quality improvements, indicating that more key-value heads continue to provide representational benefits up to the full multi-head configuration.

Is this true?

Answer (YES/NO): NO